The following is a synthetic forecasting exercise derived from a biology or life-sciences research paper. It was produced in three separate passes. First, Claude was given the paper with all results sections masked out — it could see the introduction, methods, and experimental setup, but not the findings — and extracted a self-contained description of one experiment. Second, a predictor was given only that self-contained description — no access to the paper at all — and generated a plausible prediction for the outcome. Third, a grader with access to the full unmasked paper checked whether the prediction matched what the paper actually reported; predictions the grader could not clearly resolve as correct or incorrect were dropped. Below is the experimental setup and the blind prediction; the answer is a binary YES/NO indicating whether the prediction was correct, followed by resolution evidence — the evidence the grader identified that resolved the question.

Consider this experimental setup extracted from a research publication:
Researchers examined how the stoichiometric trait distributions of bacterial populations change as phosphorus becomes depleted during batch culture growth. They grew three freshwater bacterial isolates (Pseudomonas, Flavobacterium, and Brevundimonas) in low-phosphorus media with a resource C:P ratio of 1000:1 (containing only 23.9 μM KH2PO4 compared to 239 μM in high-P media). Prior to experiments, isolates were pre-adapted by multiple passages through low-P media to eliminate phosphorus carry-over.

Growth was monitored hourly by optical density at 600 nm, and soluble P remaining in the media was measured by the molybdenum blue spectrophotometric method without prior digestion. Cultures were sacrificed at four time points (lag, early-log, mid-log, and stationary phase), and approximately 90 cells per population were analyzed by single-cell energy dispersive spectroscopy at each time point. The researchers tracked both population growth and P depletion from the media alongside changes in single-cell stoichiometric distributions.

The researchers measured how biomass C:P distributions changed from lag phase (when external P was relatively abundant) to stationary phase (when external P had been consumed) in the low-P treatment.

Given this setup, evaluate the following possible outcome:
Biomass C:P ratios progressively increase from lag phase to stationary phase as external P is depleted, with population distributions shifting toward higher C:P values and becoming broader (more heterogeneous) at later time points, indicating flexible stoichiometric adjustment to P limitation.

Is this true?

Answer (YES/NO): YES